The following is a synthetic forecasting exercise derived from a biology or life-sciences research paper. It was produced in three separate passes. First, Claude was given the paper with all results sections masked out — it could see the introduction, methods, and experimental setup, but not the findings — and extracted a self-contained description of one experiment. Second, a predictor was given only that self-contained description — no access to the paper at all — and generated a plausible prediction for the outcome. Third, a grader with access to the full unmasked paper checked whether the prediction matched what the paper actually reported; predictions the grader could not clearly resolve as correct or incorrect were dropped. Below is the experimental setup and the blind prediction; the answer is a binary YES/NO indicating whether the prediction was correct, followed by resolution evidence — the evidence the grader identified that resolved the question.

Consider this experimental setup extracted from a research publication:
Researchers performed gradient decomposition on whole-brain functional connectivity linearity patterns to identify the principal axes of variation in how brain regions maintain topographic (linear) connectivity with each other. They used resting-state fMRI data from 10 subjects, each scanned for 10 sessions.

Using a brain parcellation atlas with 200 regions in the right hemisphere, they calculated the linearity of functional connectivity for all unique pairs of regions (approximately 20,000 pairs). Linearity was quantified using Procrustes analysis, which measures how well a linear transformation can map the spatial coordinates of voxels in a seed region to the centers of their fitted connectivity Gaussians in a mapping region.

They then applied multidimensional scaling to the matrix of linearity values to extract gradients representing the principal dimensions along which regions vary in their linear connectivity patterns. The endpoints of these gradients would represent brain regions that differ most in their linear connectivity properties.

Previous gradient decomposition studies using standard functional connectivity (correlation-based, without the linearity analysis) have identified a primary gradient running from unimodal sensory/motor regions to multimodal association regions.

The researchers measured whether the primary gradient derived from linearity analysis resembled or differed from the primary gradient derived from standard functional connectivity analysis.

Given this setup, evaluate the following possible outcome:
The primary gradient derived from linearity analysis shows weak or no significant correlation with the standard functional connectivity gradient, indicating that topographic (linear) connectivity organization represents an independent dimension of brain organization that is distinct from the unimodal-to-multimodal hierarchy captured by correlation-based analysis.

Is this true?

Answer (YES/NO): NO